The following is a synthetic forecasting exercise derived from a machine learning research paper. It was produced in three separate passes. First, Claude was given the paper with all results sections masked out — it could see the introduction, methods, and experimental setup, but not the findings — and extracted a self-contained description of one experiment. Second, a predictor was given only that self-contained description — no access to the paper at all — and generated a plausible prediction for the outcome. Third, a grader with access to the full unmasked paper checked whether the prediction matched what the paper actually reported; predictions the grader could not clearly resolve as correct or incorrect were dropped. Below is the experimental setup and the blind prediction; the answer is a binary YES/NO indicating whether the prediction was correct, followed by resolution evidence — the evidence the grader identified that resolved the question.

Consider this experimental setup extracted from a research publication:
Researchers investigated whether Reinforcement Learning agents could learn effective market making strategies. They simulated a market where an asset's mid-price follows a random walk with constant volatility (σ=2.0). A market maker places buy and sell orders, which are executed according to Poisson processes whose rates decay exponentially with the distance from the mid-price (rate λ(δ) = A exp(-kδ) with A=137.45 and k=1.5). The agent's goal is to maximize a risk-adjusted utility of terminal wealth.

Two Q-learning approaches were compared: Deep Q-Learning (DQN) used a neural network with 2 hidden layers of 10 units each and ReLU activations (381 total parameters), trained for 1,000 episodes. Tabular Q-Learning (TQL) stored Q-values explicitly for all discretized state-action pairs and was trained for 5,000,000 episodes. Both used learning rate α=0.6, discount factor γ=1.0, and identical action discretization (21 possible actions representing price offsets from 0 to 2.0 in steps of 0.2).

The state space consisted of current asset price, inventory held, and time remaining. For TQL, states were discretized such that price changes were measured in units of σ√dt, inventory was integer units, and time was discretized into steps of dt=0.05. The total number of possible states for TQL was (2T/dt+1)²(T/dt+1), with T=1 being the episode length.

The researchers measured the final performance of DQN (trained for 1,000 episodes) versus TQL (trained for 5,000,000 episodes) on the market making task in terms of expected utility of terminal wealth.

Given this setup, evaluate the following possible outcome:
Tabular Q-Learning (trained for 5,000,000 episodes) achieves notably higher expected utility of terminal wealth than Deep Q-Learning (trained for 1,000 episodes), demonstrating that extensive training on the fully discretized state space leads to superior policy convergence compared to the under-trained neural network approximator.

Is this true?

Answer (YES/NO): NO